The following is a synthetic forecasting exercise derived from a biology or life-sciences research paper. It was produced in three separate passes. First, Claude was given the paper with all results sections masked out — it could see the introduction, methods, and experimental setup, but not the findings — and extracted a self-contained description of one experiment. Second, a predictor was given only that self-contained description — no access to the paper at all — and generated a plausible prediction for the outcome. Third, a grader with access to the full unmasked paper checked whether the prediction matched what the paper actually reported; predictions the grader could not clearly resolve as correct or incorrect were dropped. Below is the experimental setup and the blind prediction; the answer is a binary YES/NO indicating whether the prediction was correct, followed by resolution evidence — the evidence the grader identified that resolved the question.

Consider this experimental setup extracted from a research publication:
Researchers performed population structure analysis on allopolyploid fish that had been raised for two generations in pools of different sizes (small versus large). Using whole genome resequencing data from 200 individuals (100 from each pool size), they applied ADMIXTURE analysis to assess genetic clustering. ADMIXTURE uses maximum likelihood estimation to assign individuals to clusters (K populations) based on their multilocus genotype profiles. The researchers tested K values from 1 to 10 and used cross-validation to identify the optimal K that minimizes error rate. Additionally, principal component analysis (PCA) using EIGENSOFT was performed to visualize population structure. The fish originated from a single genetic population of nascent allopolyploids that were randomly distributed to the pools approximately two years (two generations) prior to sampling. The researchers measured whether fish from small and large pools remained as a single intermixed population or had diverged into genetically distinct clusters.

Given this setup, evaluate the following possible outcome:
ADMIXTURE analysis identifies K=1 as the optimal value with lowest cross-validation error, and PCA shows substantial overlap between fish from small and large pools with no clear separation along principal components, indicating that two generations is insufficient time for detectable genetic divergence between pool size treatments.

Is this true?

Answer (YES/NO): NO